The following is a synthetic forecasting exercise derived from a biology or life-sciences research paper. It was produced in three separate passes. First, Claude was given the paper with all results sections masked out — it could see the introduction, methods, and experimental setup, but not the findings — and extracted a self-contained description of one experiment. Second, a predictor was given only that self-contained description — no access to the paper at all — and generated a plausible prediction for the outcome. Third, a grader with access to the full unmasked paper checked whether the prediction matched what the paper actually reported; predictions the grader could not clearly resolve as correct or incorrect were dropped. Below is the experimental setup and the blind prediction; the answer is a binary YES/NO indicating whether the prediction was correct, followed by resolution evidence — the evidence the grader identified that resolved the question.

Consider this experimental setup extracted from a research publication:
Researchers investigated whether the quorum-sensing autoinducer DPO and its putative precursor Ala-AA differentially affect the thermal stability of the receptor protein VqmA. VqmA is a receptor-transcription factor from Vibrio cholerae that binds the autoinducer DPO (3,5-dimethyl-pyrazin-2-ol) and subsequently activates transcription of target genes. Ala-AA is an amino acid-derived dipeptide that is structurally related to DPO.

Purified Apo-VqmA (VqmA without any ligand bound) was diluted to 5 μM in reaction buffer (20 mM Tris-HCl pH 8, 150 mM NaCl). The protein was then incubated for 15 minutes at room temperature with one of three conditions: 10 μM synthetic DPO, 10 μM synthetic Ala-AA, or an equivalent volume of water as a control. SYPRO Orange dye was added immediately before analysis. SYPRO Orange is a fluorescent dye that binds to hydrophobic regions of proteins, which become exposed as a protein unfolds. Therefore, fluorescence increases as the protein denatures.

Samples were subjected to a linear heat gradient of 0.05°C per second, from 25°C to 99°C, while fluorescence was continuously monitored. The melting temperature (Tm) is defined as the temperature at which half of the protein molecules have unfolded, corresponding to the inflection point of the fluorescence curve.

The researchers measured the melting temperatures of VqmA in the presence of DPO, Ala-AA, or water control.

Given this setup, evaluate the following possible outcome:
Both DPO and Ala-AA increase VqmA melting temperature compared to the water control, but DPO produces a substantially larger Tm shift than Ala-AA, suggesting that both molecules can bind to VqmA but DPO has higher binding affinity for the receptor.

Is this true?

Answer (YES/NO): NO